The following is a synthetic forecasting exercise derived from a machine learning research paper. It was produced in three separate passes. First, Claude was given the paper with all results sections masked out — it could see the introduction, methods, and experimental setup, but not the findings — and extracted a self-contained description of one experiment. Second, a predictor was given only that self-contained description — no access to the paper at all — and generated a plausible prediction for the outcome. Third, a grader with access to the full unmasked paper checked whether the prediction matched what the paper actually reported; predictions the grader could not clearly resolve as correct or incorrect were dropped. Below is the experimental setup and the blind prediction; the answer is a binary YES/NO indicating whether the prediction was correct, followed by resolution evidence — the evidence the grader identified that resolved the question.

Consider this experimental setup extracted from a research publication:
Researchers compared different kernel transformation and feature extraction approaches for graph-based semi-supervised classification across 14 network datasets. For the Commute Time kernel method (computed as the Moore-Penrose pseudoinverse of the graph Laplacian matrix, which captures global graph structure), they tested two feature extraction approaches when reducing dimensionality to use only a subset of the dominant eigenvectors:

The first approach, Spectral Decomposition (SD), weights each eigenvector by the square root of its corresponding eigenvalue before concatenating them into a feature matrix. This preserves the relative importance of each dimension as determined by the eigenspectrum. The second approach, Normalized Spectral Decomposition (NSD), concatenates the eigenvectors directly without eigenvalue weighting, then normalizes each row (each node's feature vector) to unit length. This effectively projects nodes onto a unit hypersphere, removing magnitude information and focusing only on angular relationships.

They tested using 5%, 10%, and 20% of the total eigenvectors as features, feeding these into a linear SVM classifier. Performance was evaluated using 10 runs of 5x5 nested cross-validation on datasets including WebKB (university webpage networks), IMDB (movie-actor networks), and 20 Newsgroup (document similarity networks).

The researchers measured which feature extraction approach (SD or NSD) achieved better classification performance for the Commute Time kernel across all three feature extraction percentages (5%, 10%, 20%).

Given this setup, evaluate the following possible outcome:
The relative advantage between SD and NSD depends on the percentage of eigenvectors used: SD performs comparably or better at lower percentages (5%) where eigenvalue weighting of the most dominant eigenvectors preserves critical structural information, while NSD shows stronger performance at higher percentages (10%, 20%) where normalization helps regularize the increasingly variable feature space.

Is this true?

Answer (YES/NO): NO